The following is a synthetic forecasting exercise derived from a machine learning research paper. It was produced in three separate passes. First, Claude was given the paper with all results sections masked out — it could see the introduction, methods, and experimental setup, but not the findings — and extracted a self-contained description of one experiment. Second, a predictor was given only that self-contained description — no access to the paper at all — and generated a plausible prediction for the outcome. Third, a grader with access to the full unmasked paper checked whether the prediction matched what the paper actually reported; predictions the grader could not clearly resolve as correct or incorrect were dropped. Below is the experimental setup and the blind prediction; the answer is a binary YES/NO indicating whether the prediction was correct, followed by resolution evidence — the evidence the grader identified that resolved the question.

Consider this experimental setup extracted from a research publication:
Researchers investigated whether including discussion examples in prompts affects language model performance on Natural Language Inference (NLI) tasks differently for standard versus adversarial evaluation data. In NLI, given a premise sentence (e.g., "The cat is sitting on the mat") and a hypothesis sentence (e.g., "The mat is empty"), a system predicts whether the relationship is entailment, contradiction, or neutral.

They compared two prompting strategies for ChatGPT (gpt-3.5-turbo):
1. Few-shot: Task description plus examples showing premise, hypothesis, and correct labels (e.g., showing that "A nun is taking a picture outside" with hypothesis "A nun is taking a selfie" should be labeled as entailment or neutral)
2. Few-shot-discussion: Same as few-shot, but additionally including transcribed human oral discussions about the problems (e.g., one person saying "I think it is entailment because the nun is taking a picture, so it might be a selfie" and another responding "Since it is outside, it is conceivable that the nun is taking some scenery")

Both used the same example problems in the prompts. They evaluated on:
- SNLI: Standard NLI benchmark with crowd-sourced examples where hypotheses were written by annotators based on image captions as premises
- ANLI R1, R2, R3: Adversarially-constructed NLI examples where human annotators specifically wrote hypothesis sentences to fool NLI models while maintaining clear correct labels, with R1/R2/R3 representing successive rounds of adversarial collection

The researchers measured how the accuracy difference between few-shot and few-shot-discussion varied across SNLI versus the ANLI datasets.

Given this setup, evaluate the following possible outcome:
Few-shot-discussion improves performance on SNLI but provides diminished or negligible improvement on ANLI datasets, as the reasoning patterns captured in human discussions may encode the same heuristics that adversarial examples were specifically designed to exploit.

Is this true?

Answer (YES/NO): NO